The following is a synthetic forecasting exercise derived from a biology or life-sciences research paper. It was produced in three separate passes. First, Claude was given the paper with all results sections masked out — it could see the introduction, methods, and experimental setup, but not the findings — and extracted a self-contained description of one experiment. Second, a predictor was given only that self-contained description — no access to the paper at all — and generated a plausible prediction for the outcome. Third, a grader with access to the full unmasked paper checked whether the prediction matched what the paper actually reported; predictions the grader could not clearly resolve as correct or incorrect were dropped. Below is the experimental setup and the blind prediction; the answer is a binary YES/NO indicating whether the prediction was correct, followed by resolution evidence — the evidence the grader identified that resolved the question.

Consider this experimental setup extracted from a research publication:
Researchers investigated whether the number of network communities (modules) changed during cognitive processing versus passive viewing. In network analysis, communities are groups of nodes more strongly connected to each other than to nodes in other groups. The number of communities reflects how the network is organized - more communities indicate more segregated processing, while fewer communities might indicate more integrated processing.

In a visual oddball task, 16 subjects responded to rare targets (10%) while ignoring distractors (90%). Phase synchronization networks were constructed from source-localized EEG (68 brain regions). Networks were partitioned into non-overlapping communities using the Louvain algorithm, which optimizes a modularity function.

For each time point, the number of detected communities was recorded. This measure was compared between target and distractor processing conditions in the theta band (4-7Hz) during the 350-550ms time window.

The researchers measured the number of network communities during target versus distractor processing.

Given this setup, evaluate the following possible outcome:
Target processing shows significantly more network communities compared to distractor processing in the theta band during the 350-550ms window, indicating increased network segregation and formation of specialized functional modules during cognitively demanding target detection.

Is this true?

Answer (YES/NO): YES